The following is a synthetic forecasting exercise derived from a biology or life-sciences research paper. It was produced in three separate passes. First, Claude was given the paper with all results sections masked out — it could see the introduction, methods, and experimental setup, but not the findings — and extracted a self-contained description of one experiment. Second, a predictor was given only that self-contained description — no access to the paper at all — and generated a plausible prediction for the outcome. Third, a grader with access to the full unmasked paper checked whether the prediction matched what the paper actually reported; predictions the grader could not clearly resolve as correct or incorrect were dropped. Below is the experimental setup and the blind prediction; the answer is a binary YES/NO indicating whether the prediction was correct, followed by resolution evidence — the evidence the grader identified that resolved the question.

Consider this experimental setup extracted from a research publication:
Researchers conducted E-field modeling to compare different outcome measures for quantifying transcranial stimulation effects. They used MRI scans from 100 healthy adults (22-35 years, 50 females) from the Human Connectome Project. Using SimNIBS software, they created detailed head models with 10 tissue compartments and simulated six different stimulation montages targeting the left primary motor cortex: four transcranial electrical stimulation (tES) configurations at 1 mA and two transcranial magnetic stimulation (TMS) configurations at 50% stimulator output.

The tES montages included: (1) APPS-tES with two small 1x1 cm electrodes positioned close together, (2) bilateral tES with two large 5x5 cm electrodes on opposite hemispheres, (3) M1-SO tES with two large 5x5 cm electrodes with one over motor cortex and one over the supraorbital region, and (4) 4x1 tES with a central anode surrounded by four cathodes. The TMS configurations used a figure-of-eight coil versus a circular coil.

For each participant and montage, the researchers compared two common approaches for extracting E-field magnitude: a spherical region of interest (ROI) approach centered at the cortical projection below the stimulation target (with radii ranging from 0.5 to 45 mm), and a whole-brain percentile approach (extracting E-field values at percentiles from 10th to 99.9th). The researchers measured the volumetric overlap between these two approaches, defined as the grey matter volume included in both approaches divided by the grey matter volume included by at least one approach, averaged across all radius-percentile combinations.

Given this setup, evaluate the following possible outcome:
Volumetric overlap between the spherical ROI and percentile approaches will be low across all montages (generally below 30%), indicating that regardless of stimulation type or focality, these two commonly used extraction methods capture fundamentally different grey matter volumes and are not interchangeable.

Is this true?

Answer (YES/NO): YES